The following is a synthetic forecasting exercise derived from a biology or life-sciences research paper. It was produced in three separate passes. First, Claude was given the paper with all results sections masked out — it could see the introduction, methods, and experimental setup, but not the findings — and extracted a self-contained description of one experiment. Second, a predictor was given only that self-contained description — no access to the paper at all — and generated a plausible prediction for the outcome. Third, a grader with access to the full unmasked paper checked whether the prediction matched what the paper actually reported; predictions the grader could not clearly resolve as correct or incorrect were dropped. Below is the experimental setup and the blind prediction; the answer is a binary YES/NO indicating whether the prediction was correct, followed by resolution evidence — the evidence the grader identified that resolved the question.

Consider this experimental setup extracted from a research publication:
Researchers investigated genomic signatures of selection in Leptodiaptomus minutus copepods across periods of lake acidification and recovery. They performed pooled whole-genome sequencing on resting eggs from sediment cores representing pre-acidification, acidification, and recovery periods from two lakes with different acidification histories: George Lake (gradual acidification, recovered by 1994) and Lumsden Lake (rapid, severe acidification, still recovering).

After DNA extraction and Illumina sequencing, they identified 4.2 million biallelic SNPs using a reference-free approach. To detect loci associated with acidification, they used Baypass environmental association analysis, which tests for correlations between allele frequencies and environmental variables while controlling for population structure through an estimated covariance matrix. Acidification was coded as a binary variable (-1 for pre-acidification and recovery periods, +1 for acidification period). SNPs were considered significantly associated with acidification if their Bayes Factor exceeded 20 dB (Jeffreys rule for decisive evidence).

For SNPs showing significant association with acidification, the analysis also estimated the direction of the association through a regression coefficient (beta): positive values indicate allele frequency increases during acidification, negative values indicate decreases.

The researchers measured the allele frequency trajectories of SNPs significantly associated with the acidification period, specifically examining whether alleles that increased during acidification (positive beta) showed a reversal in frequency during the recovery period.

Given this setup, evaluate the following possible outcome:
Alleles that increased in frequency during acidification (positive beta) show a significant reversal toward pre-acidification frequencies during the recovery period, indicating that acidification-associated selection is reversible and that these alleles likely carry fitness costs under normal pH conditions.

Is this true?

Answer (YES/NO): YES